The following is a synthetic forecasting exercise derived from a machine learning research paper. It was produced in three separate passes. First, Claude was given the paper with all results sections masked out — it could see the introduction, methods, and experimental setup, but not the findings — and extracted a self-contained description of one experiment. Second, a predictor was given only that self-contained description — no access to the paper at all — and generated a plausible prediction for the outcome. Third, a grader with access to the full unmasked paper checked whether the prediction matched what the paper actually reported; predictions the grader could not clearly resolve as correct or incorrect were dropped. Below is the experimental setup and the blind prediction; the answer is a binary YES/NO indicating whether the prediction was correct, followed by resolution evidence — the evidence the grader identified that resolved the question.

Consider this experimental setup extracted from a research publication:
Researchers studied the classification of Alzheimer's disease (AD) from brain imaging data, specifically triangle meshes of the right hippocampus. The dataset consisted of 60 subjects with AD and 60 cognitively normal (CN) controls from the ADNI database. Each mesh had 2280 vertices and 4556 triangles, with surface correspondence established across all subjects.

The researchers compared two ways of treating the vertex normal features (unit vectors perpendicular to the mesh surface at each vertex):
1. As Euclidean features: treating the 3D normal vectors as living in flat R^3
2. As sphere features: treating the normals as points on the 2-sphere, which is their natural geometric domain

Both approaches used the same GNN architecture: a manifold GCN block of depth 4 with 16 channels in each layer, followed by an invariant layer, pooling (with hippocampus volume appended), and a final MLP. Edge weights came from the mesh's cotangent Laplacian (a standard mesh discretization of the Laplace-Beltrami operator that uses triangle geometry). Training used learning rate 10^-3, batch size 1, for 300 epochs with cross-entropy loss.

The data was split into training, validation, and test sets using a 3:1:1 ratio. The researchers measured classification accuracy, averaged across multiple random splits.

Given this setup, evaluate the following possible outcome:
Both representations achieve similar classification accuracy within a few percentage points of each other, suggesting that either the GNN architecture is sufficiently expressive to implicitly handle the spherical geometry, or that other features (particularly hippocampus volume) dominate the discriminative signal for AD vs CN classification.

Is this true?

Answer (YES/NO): YES